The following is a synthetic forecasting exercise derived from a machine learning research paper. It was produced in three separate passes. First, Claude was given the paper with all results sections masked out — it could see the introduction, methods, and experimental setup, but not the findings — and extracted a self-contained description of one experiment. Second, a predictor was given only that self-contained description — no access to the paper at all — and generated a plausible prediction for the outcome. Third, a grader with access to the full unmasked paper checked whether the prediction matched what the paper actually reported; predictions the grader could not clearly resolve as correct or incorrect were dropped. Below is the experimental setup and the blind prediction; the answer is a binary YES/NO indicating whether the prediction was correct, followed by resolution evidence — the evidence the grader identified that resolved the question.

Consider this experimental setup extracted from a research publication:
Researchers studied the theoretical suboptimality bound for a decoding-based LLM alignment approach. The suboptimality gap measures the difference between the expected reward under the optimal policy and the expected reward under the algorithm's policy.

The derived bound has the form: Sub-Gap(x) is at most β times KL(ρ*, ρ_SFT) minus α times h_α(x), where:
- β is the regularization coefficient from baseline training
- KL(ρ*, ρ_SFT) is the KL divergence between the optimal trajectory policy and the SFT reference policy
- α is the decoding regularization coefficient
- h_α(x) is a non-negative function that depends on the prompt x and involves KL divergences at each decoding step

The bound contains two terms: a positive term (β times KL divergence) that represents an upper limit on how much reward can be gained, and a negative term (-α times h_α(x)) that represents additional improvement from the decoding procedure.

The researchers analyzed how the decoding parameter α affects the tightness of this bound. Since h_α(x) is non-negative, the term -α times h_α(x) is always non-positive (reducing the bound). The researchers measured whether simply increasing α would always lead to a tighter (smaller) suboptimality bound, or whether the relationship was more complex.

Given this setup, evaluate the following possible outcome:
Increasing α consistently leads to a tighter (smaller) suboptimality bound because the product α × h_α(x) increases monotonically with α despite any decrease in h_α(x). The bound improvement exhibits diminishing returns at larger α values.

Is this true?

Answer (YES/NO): NO